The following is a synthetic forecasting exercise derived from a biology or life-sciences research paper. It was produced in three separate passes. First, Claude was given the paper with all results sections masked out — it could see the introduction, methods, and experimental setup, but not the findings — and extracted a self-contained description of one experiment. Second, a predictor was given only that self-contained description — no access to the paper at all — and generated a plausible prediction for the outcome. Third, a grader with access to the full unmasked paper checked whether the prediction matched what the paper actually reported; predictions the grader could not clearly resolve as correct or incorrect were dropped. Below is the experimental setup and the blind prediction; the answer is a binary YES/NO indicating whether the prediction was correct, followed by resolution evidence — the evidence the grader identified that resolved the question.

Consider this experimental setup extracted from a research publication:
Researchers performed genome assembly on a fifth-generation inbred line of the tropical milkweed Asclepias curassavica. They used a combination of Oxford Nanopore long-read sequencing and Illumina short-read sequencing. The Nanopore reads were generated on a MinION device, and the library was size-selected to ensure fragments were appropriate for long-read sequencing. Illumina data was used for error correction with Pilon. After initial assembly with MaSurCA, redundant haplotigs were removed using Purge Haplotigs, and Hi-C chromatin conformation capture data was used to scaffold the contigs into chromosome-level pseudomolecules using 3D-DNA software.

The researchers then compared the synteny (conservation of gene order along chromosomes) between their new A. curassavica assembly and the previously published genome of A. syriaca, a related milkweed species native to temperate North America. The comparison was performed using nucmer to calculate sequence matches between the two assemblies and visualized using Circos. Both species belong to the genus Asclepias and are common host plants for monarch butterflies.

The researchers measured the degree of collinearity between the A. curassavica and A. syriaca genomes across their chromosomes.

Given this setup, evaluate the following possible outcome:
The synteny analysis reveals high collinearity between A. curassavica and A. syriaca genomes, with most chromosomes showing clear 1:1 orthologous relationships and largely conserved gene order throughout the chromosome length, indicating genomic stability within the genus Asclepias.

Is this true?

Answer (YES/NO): YES